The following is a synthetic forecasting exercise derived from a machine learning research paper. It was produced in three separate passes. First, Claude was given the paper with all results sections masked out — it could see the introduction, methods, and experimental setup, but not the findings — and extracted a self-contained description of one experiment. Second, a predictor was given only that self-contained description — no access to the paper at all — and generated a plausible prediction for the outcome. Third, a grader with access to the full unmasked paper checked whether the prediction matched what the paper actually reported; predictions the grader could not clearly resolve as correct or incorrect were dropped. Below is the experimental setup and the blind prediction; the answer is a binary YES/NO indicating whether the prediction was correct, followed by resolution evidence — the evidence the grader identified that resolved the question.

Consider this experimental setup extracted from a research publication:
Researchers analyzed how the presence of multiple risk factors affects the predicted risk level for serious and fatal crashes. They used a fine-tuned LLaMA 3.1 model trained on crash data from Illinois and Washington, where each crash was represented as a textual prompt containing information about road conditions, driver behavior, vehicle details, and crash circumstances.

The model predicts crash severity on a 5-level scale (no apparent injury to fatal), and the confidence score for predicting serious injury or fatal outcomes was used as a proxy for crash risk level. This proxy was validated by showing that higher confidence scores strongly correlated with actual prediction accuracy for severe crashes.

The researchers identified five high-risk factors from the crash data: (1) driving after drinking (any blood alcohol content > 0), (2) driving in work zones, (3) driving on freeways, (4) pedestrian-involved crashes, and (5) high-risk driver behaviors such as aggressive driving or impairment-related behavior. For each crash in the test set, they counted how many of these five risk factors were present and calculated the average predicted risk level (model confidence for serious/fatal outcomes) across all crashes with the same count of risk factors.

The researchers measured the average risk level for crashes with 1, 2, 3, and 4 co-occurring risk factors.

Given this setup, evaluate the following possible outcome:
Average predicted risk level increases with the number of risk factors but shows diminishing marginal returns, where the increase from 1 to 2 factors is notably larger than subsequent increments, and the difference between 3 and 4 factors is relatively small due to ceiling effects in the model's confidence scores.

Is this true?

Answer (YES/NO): NO